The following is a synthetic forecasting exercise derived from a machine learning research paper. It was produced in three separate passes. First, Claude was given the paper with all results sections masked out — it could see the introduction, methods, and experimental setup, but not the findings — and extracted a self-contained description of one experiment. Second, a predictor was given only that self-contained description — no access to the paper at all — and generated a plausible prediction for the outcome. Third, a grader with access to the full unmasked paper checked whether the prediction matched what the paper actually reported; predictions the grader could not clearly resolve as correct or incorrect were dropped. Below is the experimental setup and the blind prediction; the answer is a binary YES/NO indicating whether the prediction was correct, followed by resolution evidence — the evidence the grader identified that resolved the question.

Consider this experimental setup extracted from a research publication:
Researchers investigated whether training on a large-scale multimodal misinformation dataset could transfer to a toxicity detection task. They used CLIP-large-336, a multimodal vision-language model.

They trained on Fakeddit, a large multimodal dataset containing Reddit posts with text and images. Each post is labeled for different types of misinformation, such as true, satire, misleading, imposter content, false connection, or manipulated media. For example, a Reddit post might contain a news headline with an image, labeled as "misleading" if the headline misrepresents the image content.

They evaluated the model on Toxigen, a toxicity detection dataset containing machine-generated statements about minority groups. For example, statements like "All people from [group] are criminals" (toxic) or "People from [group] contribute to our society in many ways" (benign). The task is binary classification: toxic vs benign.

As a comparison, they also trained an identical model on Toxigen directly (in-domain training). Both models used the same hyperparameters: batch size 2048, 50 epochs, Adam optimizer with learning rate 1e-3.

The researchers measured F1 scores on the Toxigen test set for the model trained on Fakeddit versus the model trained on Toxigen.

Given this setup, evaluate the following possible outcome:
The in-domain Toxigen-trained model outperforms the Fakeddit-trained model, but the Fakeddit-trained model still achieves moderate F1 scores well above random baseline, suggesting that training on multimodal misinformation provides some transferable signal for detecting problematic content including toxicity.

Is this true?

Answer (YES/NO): NO